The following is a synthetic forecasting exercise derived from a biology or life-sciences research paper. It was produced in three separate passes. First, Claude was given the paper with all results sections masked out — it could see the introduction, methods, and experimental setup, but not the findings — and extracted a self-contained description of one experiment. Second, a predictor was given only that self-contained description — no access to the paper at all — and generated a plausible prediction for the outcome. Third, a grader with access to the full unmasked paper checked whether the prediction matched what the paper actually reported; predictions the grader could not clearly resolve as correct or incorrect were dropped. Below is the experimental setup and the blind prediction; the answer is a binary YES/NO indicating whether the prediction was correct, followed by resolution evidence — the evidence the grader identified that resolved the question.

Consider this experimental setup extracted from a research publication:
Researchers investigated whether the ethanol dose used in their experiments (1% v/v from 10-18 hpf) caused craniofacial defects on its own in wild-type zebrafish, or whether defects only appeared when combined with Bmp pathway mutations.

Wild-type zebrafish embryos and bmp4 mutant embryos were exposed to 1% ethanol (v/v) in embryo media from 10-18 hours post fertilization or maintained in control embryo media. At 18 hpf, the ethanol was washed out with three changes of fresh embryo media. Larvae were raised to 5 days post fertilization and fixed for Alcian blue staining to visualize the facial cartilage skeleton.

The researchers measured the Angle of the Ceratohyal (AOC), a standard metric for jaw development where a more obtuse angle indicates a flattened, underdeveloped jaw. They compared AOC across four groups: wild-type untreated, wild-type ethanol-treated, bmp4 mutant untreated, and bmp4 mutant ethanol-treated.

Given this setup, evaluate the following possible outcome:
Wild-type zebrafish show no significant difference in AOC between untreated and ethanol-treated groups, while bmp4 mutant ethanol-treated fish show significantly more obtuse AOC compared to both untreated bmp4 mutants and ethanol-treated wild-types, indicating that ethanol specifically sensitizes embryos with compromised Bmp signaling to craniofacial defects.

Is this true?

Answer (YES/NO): YES